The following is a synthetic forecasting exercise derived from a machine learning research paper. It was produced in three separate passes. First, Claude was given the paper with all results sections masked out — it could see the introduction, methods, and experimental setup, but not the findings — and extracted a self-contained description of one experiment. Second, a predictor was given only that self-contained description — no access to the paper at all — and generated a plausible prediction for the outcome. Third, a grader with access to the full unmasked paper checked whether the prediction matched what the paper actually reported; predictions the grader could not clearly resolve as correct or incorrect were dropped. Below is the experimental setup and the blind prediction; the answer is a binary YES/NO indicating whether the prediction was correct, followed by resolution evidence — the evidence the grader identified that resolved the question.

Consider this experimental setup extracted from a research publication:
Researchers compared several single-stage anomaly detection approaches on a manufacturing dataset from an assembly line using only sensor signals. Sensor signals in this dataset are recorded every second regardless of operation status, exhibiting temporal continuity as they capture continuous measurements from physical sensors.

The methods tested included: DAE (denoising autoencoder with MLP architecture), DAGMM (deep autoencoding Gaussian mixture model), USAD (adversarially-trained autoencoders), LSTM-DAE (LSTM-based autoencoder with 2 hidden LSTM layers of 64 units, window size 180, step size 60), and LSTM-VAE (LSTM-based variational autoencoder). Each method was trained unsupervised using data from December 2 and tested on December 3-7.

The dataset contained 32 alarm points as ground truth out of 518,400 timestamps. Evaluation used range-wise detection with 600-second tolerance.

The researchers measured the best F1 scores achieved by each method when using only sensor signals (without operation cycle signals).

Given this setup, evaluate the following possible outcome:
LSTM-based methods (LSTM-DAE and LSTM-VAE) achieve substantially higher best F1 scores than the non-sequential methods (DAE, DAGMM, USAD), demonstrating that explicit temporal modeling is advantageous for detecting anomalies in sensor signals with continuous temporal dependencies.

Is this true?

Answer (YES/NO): NO